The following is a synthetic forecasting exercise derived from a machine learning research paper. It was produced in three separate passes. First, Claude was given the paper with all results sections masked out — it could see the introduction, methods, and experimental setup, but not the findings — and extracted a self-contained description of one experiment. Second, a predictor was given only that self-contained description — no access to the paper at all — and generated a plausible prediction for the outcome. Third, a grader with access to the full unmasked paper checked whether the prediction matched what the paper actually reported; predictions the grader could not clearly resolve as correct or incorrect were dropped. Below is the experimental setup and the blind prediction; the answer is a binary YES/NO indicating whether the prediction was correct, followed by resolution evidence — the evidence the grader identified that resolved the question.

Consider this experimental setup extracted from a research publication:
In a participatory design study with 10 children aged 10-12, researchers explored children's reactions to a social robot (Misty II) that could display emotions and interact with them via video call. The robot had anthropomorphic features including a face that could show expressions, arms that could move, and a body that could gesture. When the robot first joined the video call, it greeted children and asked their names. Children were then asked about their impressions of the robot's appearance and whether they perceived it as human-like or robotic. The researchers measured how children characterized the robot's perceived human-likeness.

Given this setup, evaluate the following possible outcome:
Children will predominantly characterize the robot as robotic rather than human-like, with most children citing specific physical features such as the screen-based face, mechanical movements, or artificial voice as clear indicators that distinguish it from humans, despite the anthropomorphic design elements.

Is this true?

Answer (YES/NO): NO